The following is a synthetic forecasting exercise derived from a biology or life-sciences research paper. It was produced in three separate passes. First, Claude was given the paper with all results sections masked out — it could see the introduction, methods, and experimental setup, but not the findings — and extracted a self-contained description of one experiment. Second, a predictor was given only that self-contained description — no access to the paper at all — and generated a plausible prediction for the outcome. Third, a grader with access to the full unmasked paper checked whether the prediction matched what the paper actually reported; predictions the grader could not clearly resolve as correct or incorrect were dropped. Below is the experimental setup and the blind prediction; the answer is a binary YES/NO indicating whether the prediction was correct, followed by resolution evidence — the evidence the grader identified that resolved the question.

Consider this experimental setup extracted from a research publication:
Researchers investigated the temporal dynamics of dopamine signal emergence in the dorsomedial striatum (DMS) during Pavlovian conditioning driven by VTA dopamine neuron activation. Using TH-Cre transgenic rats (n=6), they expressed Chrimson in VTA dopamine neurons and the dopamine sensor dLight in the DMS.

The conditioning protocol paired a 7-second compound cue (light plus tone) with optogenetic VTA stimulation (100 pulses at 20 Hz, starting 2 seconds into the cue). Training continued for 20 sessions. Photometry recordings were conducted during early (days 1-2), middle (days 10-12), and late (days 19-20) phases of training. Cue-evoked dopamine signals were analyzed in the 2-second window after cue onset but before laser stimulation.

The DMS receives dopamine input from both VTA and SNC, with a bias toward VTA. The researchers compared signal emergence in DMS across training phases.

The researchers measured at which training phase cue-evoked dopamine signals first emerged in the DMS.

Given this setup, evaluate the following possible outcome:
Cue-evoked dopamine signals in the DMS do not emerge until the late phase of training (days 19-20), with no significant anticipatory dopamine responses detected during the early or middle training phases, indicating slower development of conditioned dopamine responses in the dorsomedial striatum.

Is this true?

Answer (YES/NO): NO